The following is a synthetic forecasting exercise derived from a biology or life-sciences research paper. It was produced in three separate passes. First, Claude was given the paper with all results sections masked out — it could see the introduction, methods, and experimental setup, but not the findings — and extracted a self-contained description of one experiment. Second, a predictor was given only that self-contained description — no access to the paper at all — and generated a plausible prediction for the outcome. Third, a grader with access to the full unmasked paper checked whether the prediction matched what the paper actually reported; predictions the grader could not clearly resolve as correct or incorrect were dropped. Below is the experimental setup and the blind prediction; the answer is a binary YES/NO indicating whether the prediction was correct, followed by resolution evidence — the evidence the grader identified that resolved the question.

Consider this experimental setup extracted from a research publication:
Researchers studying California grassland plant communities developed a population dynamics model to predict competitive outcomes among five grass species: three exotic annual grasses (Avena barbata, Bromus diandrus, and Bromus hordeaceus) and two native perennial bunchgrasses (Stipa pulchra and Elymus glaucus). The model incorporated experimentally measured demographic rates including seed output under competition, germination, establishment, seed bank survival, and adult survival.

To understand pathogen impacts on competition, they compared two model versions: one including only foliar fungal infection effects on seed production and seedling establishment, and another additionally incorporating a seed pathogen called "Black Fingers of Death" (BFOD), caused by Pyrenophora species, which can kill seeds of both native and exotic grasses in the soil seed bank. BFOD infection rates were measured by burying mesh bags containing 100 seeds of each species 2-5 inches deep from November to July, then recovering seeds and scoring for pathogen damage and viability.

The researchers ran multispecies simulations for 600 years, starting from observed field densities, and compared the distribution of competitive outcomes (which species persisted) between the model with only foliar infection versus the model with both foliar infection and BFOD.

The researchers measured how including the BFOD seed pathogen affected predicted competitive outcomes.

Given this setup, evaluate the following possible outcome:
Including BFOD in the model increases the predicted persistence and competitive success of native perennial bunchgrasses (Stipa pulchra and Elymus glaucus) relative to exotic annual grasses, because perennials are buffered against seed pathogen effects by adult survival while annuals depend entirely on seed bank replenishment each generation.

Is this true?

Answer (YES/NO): NO